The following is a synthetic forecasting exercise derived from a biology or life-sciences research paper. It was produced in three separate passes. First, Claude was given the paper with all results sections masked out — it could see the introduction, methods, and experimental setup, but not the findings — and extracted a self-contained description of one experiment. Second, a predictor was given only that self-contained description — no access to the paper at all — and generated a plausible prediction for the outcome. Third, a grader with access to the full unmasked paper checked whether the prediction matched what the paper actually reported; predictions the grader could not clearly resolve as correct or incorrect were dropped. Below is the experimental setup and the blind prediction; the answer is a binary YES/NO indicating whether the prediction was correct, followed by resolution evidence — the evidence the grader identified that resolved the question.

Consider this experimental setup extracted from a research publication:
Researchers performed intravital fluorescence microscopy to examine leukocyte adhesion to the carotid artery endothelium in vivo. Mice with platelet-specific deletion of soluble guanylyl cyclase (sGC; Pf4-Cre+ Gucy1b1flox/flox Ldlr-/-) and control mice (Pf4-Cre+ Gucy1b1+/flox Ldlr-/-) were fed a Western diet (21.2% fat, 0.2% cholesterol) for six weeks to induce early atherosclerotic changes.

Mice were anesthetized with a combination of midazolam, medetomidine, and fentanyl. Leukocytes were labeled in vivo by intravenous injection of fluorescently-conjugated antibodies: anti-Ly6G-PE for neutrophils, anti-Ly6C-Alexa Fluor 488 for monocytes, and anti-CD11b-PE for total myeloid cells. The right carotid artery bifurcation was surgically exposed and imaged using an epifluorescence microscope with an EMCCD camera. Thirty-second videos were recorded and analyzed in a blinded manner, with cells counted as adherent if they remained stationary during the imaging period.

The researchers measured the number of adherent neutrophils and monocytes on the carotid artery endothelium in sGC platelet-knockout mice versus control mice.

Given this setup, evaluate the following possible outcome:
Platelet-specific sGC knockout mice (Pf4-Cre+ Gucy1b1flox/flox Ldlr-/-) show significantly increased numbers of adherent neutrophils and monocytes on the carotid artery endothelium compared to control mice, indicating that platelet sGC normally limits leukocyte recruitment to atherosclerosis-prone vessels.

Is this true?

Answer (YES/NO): YES